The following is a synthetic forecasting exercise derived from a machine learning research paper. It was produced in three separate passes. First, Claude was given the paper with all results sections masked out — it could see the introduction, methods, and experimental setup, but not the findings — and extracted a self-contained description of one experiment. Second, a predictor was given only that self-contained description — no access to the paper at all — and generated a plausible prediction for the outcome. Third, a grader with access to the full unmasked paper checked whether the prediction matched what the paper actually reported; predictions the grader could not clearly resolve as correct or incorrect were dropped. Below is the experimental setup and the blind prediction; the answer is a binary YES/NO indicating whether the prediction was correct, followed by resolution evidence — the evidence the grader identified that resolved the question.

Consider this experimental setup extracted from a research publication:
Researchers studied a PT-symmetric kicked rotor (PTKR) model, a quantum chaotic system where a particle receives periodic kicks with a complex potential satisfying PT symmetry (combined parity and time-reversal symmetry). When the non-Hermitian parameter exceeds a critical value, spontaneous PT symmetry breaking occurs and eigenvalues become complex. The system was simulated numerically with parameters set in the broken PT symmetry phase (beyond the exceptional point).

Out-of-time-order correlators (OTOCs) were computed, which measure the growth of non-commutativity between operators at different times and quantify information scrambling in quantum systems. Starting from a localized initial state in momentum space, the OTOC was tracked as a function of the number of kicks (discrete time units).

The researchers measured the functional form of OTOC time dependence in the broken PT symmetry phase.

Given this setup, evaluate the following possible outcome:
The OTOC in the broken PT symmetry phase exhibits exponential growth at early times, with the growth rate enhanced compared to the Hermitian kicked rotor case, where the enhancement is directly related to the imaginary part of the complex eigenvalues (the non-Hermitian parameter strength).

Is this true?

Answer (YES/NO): NO